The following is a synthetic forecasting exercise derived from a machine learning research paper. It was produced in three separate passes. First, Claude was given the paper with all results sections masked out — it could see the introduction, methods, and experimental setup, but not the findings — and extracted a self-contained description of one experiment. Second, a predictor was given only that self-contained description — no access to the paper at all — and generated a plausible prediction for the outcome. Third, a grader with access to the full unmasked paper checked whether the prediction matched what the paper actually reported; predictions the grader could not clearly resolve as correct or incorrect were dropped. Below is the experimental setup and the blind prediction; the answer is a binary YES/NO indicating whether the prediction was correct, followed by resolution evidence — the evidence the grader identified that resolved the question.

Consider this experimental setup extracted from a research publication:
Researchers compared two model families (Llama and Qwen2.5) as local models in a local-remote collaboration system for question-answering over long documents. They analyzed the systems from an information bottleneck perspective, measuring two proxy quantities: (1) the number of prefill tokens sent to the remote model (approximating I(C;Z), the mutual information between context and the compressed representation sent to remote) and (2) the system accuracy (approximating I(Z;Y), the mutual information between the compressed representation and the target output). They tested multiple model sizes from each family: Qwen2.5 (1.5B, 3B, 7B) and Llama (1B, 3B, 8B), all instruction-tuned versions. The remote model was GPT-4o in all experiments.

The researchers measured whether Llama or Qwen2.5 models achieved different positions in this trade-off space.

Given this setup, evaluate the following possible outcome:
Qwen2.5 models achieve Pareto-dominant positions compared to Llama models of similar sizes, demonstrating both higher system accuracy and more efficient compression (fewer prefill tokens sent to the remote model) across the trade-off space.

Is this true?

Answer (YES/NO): NO